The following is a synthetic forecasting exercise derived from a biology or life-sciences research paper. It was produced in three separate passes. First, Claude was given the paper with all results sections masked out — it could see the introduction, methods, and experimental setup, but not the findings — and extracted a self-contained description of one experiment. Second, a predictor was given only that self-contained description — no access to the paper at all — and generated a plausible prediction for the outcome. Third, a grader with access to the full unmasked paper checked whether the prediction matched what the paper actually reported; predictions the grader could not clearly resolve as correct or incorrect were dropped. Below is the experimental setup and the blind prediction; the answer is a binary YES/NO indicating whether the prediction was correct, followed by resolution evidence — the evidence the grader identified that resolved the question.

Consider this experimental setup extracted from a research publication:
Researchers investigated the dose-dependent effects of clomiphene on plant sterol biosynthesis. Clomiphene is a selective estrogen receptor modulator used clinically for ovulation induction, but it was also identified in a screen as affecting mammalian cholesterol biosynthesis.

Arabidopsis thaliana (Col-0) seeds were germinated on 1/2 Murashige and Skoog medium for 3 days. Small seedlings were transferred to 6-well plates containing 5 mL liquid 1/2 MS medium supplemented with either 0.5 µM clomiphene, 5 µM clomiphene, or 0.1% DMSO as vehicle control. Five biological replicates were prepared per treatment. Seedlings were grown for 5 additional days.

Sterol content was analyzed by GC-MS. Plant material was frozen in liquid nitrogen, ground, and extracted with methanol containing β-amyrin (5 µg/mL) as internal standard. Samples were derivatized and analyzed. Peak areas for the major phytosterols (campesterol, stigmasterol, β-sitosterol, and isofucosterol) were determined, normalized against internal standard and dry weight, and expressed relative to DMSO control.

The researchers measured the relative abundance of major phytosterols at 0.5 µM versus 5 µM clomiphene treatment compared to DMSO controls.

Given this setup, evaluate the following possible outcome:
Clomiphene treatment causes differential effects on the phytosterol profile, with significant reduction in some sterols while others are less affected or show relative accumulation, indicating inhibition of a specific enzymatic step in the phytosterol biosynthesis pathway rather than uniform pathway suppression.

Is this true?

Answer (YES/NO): YES